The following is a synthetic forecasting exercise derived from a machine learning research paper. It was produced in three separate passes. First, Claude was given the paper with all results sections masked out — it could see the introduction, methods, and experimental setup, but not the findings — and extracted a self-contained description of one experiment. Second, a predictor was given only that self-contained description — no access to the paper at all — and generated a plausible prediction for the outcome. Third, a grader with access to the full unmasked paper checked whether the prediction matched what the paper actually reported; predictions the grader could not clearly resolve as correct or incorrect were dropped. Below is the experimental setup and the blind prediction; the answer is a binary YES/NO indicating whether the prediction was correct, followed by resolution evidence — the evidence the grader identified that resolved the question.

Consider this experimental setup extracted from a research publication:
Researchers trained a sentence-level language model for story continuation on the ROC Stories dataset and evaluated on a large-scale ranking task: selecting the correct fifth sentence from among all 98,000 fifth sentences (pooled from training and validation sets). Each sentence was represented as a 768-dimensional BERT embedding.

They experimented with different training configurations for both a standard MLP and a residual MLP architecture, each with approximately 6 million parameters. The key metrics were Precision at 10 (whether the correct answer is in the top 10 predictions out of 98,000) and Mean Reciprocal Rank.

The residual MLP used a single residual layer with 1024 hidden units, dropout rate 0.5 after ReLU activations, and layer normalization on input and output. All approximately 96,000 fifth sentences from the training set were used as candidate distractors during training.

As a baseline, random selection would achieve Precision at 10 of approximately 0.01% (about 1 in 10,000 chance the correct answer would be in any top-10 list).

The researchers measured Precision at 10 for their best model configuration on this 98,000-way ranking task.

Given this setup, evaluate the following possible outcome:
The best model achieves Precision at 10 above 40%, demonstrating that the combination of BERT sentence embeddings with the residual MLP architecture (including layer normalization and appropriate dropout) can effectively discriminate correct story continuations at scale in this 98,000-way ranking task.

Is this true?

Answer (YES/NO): NO